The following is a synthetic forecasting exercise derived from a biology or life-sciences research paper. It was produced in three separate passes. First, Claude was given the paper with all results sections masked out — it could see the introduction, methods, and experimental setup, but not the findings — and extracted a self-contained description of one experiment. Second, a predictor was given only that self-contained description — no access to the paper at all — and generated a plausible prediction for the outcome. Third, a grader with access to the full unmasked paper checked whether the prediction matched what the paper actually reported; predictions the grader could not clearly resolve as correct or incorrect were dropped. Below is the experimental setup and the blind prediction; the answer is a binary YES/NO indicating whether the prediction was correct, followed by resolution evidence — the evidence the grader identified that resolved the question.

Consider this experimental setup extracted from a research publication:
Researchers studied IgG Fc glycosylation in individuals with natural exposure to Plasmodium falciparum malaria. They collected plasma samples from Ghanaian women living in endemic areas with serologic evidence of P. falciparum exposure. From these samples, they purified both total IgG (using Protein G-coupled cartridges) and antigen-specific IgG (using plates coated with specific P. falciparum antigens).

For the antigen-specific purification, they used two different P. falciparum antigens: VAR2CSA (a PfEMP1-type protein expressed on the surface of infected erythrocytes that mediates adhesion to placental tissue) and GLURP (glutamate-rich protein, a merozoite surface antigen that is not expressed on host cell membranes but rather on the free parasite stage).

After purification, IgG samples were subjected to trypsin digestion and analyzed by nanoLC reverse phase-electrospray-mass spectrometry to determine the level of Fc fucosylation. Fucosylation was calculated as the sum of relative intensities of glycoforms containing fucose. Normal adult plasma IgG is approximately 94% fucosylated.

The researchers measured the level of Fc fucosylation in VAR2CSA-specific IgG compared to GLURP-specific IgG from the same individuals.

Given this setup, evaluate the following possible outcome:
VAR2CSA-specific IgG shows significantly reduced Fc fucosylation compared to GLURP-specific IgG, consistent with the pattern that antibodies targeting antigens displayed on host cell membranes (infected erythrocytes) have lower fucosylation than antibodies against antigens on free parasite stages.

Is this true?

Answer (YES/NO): YES